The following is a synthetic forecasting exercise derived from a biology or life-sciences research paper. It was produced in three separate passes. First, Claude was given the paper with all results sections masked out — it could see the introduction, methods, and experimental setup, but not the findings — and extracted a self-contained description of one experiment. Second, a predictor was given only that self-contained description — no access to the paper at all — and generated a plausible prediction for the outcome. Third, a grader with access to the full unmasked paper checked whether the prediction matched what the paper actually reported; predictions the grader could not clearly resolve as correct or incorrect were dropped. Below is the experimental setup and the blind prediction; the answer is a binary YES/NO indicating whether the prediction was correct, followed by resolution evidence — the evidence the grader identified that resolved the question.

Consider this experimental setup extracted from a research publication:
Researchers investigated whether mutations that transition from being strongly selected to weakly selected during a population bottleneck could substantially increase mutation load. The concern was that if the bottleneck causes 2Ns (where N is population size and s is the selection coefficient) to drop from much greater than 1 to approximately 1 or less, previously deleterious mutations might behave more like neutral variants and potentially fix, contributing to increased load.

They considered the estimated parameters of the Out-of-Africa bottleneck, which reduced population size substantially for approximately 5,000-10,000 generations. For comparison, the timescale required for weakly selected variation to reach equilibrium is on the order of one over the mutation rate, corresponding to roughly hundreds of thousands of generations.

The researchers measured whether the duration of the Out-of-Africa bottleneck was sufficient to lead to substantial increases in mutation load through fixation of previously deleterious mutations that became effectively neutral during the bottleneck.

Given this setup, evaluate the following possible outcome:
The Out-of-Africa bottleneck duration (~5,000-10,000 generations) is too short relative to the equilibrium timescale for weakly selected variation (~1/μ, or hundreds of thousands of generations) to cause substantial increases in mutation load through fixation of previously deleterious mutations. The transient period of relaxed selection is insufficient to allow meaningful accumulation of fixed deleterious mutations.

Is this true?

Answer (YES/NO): YES